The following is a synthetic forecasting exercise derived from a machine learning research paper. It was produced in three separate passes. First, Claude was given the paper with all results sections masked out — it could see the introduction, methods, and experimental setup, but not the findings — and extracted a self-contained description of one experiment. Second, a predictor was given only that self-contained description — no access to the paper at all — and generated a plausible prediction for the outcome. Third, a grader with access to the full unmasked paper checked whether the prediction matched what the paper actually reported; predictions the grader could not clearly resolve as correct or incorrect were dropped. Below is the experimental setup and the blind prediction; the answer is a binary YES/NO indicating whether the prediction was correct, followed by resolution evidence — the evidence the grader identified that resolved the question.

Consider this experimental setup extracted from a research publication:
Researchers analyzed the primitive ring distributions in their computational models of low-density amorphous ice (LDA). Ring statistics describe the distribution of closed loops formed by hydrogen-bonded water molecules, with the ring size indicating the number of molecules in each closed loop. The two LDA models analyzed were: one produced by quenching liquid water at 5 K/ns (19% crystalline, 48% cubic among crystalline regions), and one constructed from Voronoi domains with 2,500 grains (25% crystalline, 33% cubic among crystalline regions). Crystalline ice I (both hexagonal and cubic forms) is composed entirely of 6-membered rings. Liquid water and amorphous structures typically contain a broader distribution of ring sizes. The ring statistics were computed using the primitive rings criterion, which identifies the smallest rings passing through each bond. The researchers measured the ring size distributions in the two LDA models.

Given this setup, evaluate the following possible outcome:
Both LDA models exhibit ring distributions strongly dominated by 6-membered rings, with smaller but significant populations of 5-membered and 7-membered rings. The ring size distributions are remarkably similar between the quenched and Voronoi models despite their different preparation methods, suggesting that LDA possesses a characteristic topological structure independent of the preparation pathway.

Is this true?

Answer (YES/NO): YES